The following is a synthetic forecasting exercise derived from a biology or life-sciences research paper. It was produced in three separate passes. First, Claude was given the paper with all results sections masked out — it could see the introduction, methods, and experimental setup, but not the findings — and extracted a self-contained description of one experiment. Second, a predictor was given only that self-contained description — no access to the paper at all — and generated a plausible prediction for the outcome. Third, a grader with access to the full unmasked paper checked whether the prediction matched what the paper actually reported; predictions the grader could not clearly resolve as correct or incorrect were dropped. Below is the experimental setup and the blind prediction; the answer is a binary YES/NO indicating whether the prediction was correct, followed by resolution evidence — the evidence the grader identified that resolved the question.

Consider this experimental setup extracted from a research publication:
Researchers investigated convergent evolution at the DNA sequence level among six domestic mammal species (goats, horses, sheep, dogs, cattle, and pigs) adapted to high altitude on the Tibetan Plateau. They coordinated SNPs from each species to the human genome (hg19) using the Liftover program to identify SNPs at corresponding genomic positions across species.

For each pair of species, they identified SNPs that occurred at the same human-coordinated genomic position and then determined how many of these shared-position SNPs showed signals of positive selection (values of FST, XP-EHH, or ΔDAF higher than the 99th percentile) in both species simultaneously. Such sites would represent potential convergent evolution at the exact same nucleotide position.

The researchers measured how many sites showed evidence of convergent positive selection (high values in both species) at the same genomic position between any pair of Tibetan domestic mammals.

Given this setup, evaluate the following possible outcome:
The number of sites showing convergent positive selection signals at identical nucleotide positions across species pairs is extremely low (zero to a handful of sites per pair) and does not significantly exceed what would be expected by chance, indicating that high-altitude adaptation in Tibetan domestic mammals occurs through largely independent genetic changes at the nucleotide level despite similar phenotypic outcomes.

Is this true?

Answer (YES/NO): NO